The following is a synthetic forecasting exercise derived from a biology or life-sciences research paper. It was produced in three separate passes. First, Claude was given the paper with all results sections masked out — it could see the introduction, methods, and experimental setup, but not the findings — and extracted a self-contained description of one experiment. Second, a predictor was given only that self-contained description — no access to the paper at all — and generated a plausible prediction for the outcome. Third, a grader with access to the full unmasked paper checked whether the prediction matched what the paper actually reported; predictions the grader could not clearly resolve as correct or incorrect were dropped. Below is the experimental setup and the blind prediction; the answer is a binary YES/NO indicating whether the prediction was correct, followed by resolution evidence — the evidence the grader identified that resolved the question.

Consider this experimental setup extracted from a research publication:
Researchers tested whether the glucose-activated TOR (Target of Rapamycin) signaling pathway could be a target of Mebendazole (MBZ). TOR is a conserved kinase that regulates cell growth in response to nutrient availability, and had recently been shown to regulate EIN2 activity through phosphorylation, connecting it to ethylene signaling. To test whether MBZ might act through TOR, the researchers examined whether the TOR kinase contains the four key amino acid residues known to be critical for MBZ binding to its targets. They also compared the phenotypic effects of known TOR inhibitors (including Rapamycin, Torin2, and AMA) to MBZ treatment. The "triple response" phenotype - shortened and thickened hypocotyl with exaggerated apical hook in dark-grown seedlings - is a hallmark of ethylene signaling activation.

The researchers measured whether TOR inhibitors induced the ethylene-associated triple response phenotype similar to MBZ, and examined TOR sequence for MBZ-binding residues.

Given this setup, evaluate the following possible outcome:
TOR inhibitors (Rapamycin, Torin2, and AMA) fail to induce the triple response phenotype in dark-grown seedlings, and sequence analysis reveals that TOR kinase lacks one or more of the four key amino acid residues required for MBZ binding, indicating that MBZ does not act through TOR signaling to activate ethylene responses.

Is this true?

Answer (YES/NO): YES